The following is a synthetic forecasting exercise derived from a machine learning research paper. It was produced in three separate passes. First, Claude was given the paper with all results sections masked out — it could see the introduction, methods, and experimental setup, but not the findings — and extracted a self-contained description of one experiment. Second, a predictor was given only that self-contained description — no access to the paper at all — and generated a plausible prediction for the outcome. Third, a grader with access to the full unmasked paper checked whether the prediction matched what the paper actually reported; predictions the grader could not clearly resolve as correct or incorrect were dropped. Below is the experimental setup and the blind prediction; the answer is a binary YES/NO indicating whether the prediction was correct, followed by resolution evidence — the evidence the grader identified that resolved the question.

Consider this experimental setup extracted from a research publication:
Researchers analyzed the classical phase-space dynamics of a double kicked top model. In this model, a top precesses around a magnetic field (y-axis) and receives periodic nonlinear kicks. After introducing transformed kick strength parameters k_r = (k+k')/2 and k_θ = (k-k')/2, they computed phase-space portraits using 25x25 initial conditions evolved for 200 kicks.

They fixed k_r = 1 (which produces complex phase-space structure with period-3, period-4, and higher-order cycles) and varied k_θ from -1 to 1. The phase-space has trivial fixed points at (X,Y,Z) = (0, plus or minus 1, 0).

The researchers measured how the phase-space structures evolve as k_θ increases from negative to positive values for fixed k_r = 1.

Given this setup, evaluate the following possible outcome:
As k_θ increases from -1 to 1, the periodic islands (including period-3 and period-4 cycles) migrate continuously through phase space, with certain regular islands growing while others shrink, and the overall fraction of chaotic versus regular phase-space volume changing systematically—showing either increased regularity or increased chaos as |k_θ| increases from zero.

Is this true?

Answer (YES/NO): NO